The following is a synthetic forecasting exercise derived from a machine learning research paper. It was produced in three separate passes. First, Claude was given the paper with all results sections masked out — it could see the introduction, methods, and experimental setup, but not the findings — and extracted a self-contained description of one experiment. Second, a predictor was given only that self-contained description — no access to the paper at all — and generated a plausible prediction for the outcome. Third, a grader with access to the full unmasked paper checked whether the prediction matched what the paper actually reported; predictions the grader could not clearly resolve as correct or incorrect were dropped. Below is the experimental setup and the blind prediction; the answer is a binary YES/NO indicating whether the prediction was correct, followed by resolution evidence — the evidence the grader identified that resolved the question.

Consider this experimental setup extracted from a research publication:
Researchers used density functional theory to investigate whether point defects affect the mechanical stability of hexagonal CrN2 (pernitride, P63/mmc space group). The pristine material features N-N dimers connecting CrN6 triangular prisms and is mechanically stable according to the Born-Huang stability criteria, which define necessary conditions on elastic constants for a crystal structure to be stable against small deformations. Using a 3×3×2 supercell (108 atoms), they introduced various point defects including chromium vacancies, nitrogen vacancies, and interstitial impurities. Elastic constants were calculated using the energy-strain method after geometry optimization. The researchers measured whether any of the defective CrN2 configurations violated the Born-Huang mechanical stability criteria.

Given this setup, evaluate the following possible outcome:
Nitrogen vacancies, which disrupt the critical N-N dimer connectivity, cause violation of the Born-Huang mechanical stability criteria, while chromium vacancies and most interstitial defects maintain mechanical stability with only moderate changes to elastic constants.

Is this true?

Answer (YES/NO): NO